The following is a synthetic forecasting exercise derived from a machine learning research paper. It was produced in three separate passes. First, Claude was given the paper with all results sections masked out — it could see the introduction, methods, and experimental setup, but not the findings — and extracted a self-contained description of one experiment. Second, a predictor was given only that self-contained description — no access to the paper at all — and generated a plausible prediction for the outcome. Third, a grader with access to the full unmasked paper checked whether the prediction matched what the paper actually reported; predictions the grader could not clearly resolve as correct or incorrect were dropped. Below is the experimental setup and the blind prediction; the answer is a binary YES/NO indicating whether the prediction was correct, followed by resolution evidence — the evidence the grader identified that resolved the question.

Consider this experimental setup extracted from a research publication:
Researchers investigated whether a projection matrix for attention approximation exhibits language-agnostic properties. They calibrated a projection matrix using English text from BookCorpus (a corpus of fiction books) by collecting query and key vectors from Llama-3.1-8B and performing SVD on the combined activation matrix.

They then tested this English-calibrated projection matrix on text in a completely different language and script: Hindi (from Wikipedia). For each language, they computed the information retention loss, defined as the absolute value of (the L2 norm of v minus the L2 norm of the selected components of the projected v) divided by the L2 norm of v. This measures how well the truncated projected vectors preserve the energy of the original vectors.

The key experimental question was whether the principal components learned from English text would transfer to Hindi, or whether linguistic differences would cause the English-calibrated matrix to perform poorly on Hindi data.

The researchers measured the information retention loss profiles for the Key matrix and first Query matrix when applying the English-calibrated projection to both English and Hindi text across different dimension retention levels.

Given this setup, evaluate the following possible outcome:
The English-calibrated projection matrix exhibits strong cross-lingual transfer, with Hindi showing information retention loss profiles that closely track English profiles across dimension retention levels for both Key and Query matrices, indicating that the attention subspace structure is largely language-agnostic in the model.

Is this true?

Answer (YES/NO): YES